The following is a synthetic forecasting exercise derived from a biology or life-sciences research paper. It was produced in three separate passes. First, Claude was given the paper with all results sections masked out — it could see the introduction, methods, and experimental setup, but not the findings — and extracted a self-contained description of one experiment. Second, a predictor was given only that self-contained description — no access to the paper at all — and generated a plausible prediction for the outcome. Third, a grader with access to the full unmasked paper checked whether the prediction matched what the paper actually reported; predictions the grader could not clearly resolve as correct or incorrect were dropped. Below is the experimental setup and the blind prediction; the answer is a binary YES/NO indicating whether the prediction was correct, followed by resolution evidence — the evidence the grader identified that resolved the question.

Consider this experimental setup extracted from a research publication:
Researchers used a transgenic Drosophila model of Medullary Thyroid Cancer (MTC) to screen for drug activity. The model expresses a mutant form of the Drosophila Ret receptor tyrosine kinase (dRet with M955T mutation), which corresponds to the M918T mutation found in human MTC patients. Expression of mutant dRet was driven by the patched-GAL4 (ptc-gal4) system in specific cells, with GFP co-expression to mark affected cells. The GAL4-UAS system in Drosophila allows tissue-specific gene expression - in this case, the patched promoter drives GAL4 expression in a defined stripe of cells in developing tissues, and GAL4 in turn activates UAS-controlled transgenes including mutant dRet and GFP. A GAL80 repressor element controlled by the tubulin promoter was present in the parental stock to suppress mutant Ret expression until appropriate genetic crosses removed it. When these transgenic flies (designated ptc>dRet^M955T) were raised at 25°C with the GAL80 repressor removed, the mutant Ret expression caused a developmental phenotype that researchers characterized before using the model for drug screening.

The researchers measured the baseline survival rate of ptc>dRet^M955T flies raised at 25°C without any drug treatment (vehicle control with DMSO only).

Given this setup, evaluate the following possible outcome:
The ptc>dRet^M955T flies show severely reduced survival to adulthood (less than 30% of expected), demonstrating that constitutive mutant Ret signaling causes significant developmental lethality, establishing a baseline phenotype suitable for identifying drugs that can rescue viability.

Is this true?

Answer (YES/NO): NO